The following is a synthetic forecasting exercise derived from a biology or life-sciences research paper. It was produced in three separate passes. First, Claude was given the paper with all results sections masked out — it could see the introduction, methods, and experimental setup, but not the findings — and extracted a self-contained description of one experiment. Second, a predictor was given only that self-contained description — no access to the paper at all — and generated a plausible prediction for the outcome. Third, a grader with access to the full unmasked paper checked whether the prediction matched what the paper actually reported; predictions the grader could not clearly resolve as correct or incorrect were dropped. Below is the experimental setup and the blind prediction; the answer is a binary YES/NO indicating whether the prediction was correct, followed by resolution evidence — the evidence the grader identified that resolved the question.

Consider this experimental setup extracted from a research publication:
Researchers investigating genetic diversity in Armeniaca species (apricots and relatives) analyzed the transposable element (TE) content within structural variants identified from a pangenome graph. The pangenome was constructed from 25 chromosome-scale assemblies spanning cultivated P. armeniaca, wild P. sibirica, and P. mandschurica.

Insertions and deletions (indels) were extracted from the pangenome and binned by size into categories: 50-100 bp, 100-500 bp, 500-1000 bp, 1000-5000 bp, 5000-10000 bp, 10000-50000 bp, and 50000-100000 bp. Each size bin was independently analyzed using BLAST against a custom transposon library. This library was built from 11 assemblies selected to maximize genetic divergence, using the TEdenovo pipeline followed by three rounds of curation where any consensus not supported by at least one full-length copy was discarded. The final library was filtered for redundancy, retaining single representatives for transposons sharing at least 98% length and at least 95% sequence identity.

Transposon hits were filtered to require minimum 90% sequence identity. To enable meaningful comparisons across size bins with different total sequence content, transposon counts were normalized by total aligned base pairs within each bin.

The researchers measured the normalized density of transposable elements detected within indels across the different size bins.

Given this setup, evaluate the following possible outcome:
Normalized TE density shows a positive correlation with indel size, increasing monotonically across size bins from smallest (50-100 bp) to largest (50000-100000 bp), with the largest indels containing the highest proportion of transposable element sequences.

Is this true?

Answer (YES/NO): NO